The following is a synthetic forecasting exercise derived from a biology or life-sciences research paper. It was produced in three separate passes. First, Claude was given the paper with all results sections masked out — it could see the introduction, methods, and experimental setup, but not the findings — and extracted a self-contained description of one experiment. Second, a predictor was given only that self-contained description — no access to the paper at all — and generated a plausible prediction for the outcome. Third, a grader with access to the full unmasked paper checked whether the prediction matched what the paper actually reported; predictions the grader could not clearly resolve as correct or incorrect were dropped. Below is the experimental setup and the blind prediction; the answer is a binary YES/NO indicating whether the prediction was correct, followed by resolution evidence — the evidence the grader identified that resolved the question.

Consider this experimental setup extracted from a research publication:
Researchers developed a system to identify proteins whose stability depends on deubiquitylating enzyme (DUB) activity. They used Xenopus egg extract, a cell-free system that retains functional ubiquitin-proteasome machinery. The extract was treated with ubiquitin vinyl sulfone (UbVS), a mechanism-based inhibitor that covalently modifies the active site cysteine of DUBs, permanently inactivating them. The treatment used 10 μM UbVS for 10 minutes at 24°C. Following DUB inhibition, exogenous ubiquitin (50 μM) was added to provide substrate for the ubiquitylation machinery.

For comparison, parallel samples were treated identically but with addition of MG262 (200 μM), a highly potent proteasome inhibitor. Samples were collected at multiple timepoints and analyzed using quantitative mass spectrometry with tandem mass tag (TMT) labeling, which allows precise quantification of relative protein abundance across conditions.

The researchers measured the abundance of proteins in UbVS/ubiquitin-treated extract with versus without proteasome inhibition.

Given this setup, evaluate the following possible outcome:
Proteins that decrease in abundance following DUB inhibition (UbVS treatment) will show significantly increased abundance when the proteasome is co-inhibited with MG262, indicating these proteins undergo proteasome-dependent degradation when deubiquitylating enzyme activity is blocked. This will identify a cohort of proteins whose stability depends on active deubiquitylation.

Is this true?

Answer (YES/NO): YES